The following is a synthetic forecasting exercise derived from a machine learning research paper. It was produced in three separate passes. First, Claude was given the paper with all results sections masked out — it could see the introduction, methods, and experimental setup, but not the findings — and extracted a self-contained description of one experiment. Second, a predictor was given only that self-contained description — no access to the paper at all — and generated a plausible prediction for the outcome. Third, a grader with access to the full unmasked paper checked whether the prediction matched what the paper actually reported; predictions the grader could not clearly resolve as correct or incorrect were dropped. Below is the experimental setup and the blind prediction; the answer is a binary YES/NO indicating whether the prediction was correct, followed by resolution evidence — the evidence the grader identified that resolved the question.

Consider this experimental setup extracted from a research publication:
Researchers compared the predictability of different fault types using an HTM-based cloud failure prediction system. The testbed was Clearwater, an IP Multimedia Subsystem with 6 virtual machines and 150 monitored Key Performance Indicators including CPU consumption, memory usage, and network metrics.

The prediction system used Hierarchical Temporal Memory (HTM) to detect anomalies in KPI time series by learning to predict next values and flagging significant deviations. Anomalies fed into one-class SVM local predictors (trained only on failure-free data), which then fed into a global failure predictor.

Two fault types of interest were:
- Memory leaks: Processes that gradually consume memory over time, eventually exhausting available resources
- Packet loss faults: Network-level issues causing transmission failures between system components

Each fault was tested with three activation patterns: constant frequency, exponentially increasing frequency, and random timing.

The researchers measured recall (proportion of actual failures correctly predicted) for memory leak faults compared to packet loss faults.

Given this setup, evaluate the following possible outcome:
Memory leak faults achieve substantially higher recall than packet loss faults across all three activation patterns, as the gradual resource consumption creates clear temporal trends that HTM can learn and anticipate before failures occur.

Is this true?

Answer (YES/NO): NO